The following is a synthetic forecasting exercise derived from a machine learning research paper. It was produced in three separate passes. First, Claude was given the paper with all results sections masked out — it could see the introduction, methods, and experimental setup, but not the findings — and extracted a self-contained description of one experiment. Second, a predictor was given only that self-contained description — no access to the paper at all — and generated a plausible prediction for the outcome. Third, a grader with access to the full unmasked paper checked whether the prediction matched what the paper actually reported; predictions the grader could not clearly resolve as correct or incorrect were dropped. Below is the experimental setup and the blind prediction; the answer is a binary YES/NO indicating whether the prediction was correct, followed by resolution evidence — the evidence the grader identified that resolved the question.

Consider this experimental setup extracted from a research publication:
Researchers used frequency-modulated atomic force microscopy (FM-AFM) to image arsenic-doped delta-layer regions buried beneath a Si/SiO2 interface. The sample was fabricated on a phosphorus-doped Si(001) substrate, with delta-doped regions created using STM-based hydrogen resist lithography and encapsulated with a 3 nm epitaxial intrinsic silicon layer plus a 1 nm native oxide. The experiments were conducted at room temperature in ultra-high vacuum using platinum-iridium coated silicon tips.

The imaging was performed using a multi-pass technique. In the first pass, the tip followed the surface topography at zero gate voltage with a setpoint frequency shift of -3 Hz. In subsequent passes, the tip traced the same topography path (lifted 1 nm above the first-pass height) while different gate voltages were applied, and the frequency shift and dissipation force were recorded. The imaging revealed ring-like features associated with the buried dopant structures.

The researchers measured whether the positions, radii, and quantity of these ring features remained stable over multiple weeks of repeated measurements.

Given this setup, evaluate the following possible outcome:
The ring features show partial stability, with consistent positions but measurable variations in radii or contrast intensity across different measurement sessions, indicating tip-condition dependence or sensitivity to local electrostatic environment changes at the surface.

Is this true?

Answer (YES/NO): NO